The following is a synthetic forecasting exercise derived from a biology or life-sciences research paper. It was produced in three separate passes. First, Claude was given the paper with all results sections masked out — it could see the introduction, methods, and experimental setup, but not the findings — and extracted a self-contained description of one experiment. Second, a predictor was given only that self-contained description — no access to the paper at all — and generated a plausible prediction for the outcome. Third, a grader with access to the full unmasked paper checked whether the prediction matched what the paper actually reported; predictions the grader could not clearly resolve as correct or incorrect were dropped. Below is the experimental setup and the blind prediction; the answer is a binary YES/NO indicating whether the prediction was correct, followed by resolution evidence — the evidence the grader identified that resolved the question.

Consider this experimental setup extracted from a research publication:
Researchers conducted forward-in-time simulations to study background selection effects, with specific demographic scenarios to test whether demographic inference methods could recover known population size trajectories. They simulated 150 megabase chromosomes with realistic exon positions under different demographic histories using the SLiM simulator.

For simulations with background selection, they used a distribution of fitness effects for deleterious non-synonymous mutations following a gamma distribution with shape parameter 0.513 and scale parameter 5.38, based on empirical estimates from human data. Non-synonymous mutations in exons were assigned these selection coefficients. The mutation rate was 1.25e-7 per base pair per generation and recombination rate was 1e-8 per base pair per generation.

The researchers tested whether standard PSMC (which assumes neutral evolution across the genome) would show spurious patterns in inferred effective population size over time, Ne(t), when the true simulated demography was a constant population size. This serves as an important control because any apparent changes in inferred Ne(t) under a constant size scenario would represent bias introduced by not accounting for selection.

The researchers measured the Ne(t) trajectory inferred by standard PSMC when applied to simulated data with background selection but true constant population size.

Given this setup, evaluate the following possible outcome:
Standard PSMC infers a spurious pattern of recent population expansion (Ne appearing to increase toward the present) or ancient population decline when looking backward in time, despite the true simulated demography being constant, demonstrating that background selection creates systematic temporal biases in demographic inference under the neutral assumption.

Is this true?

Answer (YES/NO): NO